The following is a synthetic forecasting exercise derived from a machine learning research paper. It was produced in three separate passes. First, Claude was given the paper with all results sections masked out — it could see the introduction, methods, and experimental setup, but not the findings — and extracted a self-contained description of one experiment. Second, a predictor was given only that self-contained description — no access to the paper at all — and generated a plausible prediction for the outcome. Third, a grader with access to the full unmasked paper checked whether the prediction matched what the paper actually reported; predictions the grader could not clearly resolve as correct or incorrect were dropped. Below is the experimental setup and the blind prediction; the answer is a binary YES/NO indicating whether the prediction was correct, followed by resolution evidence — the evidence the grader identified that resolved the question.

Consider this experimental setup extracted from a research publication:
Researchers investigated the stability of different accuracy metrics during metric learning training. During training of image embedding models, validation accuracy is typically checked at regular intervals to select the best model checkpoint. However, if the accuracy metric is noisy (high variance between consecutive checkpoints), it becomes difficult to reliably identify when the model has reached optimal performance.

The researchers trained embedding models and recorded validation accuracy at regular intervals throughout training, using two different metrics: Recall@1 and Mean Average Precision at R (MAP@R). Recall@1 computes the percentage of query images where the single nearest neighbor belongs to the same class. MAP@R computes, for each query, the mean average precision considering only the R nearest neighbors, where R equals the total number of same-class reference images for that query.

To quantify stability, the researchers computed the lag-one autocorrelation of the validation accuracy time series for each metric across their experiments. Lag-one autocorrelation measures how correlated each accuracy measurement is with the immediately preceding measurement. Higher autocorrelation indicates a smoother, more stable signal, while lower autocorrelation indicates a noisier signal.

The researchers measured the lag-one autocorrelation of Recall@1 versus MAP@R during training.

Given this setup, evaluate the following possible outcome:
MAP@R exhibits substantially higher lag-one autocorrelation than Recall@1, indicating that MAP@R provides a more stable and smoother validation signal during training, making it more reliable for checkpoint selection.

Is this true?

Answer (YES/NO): YES